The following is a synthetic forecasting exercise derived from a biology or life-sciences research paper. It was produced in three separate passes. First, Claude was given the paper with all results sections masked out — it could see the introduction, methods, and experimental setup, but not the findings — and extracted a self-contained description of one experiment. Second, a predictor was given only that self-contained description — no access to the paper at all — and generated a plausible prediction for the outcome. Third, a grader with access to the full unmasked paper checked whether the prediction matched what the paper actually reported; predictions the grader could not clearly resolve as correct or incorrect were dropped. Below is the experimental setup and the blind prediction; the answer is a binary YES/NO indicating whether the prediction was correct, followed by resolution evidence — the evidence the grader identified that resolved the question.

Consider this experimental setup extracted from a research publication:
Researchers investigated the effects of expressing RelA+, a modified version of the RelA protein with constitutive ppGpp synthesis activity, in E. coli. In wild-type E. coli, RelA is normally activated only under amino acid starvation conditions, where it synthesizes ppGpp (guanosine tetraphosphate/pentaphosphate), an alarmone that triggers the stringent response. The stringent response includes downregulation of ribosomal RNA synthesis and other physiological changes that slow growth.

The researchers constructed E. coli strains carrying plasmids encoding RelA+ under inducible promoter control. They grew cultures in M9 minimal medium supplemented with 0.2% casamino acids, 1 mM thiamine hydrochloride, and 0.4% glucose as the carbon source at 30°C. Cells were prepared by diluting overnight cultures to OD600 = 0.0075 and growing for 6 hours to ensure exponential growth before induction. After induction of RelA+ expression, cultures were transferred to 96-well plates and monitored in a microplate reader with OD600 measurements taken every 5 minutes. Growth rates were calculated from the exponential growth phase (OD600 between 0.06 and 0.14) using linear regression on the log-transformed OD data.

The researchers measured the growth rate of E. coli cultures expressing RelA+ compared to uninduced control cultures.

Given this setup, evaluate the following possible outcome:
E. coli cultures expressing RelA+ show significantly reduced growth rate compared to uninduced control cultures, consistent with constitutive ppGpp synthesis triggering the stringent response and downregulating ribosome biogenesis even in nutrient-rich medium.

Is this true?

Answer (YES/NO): YES